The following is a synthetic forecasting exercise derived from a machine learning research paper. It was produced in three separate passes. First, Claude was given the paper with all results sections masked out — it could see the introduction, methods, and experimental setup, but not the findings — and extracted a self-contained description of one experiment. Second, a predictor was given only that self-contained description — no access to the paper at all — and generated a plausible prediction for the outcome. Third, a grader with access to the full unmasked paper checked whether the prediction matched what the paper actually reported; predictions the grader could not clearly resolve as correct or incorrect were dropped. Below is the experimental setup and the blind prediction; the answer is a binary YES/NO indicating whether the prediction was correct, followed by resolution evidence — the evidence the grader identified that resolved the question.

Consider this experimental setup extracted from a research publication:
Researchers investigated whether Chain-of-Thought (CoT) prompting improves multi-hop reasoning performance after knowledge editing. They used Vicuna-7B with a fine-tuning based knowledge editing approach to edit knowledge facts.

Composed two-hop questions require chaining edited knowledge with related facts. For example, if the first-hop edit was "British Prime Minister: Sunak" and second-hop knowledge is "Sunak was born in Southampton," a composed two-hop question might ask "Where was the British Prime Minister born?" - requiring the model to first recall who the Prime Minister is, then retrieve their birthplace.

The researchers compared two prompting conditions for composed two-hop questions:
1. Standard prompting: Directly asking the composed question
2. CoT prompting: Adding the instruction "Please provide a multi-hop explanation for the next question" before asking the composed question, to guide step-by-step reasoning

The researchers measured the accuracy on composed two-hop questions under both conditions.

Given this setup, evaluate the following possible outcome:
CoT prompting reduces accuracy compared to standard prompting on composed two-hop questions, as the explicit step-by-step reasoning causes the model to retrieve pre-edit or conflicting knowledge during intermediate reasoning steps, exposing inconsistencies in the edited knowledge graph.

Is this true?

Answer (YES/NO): NO